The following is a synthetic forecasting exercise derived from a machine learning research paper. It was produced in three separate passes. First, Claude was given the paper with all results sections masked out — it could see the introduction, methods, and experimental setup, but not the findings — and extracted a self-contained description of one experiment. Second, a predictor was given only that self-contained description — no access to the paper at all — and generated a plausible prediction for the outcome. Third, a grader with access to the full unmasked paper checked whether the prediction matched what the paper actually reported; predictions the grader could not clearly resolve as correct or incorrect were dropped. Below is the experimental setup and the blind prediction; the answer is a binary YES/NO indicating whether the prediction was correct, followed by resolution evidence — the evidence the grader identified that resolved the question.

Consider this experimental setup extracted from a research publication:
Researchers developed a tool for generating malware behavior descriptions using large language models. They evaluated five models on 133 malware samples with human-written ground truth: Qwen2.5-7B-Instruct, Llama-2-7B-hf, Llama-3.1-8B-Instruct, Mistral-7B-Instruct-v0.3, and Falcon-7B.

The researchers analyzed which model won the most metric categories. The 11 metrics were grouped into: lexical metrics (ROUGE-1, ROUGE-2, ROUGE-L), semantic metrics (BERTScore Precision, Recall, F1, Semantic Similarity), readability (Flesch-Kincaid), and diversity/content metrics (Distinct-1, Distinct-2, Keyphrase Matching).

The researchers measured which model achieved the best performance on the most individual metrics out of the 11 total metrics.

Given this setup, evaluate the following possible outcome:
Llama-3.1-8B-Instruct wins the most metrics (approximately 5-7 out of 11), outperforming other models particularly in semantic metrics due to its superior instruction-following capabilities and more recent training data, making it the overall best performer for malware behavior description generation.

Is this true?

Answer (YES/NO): NO